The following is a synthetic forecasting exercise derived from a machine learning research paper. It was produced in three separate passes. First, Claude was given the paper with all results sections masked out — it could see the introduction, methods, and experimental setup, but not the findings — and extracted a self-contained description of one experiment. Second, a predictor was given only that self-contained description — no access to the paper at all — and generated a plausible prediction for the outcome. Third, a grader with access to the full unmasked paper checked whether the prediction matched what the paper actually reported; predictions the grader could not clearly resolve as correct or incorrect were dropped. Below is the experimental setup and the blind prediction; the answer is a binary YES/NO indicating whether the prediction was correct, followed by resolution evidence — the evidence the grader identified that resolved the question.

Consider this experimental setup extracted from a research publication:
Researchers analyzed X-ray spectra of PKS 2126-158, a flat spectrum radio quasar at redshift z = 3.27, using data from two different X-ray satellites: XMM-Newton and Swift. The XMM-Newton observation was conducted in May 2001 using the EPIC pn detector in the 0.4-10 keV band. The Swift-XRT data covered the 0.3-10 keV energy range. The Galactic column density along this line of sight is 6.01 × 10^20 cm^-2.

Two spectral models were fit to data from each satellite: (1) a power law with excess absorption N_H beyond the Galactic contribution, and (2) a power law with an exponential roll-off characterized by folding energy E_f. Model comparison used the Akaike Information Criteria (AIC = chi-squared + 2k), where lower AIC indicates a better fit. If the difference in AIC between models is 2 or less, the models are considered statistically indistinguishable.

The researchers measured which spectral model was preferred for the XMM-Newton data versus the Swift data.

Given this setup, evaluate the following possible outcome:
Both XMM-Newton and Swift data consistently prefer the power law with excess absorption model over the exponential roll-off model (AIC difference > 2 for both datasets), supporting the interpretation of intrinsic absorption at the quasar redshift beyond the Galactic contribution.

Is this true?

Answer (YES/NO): NO